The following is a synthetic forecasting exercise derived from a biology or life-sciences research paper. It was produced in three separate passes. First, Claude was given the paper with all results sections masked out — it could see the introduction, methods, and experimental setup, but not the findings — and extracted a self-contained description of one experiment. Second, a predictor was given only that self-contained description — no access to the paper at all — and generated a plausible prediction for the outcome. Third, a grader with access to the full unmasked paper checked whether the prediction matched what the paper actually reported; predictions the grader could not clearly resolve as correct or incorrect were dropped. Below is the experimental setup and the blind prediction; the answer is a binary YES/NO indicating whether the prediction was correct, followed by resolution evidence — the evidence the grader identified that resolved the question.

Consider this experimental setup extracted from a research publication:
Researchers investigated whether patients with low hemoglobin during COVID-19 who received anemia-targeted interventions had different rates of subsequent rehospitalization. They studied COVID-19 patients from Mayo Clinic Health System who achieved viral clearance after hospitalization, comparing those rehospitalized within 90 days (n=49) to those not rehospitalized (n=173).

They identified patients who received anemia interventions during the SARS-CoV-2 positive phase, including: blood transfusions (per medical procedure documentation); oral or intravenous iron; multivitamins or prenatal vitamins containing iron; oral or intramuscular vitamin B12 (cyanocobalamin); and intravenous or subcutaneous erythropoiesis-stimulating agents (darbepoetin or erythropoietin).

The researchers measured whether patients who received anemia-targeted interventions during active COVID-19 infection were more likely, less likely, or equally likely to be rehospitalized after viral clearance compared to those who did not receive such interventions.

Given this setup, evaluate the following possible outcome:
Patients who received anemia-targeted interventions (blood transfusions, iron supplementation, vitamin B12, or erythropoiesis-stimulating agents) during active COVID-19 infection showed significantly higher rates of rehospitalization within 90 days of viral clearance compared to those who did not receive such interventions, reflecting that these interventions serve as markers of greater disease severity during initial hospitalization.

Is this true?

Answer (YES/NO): NO